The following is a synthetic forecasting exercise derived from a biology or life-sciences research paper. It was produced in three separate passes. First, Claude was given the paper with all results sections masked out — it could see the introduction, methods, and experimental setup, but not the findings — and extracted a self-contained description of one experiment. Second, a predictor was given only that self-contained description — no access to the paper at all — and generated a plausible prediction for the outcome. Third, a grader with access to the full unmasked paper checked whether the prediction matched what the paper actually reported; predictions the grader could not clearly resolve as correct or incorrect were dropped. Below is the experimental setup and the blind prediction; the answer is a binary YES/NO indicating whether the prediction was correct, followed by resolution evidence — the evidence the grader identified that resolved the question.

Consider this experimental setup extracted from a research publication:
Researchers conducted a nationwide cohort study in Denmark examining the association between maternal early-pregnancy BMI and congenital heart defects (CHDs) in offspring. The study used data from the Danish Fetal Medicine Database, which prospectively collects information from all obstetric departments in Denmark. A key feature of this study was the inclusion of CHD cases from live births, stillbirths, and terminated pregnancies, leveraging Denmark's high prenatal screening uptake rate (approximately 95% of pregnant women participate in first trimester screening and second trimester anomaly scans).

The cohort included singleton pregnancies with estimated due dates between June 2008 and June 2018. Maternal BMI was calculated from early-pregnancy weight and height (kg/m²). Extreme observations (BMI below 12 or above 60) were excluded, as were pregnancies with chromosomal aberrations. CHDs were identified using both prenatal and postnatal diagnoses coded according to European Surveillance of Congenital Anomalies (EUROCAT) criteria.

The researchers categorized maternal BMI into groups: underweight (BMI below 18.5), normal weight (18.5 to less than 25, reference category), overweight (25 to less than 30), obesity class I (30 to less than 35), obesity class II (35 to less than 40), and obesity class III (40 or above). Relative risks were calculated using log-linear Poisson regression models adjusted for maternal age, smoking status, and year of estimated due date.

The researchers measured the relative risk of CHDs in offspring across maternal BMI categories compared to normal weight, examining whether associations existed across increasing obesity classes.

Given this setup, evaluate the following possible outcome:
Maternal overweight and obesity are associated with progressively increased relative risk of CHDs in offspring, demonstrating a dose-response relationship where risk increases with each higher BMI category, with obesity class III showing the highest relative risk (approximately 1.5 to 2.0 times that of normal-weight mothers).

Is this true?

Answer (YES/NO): YES